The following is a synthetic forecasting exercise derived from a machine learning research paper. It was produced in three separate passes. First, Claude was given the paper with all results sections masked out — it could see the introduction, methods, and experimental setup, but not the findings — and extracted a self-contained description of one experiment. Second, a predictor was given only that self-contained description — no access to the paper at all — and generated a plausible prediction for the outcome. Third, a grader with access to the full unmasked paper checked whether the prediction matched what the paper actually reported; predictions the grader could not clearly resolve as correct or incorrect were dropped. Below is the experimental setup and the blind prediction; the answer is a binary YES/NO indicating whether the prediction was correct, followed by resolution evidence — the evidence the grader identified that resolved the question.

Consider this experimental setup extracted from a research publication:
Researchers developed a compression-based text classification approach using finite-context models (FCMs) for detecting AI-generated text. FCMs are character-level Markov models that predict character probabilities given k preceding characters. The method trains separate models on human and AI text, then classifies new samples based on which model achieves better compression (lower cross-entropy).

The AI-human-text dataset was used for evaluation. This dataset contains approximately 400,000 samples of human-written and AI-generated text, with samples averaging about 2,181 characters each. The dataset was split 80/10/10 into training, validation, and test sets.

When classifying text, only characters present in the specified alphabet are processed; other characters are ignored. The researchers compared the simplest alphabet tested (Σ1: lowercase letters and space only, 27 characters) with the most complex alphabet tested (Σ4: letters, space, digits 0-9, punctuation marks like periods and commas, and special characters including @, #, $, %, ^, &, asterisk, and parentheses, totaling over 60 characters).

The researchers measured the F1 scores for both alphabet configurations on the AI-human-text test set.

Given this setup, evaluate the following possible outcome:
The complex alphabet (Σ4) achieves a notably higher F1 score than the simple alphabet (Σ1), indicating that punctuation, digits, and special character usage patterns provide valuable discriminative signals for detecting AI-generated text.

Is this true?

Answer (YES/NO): NO